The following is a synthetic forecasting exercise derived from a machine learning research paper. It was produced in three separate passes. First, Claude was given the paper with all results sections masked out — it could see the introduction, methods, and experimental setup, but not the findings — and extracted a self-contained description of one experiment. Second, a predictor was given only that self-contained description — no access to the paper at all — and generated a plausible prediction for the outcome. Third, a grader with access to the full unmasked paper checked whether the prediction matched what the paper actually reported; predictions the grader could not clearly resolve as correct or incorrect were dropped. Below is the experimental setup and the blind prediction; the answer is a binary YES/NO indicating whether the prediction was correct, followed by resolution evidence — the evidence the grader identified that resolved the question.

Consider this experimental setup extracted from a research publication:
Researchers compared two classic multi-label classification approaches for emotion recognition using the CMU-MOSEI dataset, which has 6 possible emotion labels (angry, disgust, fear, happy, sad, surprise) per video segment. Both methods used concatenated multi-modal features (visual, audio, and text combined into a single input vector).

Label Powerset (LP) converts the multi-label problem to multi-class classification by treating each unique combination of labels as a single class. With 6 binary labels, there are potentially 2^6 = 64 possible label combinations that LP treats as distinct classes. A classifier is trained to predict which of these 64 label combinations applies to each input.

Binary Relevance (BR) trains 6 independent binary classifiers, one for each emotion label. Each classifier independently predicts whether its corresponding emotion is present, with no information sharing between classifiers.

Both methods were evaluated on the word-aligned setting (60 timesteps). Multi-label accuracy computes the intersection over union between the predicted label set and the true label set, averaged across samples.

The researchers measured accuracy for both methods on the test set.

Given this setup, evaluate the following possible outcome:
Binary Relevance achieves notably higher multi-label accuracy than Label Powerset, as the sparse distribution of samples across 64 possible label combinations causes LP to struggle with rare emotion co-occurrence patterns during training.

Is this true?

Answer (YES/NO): YES